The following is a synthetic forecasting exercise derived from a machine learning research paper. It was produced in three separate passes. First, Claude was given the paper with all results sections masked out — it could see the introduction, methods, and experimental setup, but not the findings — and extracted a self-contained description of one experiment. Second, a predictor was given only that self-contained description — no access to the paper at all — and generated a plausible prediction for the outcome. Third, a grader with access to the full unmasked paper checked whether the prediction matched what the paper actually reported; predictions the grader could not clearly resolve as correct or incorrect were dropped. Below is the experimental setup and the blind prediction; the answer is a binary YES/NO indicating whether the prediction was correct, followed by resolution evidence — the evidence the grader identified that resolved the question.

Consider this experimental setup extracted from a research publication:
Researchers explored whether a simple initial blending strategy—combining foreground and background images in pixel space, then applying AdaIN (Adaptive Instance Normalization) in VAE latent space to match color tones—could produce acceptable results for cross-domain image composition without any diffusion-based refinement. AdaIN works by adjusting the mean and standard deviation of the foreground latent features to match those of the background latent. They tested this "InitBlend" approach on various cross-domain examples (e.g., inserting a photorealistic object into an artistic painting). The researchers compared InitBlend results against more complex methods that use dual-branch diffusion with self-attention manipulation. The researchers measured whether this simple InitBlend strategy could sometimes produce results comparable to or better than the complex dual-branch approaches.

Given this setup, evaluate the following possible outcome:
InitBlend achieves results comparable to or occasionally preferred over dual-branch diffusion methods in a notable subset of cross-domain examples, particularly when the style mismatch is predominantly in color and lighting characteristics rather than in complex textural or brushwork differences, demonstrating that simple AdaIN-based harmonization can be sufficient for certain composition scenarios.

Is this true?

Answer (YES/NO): NO